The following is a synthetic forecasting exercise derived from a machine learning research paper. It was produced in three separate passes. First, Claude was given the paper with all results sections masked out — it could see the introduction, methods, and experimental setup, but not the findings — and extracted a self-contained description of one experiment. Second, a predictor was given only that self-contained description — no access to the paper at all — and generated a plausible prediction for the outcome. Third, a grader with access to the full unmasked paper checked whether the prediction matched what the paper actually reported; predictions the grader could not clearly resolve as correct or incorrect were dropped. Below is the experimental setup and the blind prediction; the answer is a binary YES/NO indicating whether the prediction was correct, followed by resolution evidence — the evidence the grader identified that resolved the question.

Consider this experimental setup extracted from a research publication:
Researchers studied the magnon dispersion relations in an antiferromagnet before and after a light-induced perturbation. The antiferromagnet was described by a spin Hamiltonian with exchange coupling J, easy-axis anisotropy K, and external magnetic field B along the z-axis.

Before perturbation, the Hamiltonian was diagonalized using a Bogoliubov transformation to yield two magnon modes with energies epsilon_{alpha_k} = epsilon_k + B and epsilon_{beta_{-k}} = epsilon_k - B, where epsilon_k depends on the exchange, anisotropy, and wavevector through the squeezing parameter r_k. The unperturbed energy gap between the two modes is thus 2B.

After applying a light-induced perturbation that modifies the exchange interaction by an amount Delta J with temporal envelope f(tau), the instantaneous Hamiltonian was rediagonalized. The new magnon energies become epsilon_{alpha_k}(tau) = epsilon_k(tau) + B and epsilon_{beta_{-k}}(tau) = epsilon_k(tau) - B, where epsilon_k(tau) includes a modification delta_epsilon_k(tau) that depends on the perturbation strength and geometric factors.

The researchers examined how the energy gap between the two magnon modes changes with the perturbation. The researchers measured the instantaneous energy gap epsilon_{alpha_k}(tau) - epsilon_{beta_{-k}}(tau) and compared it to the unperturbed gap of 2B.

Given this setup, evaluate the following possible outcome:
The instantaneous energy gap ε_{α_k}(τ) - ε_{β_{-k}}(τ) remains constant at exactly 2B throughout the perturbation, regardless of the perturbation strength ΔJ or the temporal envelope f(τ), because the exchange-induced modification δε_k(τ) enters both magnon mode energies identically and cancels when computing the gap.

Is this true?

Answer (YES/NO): YES